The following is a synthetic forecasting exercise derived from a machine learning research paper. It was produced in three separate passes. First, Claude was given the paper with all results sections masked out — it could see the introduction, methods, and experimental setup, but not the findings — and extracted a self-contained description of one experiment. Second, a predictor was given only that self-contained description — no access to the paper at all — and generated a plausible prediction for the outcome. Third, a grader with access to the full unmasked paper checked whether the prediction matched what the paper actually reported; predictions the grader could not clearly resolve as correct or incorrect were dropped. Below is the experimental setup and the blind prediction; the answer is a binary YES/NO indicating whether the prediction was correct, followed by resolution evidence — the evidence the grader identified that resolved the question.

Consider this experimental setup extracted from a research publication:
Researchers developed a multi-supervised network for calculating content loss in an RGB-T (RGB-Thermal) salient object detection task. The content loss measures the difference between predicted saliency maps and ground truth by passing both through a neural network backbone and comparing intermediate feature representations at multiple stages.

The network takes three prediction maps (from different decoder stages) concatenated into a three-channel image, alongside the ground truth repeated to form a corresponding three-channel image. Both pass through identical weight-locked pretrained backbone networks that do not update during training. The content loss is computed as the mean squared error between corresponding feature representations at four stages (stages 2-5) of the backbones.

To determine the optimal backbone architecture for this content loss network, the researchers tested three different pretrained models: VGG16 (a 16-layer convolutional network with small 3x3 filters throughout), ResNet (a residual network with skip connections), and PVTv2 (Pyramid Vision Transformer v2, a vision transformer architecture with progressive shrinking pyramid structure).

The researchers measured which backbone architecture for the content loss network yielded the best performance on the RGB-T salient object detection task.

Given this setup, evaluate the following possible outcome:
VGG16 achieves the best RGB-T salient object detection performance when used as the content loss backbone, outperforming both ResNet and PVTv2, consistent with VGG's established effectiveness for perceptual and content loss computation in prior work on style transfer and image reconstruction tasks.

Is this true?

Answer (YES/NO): YES